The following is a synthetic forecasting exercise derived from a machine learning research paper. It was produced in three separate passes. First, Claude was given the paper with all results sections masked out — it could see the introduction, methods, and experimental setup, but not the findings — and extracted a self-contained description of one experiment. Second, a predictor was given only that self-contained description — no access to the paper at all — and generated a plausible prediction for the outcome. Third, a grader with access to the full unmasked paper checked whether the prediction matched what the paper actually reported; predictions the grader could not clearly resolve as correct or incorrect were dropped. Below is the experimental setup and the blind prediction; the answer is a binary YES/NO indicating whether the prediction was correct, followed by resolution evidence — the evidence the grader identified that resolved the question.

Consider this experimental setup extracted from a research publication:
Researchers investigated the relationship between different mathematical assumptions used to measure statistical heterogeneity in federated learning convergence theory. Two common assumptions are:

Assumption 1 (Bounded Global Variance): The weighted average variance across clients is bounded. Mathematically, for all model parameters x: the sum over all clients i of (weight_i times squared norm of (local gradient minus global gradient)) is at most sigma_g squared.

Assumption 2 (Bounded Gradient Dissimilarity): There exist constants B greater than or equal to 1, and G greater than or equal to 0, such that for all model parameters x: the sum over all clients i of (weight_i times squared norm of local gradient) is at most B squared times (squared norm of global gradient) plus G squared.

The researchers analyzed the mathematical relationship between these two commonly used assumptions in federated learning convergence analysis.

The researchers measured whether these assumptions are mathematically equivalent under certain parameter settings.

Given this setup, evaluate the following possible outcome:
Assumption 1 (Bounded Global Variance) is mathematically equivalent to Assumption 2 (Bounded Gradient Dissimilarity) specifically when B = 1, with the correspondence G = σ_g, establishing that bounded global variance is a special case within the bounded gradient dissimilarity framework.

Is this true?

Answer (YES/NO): YES